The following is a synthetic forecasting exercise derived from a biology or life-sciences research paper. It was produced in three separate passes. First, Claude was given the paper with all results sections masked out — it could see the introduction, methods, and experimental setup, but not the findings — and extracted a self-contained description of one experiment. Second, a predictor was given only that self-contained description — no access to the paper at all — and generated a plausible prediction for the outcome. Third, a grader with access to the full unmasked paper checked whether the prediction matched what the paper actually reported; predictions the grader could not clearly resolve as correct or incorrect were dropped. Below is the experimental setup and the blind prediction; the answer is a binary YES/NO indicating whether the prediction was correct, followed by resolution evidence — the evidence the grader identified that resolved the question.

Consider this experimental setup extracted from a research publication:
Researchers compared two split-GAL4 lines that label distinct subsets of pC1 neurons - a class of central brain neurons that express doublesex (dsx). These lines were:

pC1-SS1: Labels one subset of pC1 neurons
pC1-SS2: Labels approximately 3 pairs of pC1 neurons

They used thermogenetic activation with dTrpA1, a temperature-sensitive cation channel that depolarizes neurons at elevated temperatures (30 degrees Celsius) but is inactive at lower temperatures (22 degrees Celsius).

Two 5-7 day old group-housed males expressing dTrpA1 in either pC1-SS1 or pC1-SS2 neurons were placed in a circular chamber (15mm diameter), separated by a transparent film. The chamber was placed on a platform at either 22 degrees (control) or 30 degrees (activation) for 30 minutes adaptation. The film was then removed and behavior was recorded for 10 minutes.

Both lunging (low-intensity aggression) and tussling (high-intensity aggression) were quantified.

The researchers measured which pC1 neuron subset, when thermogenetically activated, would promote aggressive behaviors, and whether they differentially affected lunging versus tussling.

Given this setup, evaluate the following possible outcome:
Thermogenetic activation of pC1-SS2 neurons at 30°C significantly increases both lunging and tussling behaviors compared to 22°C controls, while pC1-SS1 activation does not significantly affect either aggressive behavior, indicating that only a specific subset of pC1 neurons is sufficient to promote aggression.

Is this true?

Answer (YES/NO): NO